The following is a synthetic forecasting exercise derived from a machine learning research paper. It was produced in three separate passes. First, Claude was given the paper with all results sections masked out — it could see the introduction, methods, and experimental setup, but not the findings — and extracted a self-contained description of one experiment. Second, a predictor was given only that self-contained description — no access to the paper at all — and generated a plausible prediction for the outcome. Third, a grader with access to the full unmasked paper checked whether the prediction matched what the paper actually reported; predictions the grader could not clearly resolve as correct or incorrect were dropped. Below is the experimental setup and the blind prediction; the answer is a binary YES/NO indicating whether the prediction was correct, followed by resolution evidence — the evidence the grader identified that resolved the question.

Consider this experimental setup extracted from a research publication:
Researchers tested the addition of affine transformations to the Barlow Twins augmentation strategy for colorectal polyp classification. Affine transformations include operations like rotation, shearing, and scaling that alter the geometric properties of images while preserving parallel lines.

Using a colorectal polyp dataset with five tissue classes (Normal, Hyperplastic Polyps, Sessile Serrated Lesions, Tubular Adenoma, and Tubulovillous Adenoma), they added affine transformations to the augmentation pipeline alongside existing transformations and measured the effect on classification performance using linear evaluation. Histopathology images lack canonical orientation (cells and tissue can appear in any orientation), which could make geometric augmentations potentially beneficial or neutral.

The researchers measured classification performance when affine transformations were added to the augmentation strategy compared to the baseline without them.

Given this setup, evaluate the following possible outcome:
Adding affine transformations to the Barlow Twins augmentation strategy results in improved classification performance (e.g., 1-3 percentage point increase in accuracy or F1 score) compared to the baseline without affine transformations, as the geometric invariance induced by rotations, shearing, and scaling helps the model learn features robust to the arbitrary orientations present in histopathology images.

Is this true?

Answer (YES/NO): YES